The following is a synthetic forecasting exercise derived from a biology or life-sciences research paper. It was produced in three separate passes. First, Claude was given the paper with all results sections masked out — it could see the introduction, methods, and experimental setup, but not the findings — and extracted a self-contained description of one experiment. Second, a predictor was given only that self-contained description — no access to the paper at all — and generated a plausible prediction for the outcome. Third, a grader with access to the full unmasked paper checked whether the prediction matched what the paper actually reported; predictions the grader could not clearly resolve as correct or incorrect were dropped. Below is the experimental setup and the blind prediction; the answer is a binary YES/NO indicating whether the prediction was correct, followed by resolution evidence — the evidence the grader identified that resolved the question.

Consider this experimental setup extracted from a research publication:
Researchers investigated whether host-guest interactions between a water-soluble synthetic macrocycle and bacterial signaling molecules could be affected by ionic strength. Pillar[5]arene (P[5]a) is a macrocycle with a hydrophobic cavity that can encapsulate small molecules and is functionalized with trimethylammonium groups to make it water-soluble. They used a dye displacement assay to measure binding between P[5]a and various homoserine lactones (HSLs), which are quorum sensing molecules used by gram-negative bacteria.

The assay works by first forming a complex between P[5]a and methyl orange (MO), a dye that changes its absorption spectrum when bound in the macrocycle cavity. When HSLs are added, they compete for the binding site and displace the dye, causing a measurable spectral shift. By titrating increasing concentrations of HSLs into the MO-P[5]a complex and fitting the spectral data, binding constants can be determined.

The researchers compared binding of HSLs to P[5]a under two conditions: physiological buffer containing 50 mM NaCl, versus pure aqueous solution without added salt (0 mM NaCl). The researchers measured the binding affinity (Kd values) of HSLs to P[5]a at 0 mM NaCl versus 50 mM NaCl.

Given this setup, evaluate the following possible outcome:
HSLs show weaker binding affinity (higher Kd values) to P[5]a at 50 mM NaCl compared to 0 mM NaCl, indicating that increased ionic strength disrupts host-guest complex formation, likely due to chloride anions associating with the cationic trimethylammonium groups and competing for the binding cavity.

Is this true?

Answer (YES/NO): NO